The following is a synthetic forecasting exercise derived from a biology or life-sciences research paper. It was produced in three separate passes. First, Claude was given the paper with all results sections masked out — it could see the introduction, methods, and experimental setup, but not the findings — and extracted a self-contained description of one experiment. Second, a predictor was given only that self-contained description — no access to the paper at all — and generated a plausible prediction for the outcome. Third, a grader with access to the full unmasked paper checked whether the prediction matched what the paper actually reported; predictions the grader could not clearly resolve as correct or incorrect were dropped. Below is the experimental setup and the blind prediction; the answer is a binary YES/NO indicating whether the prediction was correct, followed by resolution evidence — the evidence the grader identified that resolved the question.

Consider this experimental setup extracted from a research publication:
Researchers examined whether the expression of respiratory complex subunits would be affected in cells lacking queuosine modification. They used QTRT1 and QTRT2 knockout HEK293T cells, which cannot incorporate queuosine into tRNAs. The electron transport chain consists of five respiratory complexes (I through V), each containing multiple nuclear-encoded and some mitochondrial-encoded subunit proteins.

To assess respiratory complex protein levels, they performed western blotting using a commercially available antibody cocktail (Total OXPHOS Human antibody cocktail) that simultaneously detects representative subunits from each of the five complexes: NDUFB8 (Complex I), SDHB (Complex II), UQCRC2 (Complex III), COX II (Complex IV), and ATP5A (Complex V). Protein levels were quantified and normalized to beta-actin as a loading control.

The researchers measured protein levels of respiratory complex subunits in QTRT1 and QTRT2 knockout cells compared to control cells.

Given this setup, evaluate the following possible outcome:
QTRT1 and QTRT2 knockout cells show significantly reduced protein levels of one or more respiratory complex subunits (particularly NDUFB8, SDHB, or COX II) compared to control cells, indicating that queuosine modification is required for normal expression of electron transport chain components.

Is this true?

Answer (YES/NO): NO